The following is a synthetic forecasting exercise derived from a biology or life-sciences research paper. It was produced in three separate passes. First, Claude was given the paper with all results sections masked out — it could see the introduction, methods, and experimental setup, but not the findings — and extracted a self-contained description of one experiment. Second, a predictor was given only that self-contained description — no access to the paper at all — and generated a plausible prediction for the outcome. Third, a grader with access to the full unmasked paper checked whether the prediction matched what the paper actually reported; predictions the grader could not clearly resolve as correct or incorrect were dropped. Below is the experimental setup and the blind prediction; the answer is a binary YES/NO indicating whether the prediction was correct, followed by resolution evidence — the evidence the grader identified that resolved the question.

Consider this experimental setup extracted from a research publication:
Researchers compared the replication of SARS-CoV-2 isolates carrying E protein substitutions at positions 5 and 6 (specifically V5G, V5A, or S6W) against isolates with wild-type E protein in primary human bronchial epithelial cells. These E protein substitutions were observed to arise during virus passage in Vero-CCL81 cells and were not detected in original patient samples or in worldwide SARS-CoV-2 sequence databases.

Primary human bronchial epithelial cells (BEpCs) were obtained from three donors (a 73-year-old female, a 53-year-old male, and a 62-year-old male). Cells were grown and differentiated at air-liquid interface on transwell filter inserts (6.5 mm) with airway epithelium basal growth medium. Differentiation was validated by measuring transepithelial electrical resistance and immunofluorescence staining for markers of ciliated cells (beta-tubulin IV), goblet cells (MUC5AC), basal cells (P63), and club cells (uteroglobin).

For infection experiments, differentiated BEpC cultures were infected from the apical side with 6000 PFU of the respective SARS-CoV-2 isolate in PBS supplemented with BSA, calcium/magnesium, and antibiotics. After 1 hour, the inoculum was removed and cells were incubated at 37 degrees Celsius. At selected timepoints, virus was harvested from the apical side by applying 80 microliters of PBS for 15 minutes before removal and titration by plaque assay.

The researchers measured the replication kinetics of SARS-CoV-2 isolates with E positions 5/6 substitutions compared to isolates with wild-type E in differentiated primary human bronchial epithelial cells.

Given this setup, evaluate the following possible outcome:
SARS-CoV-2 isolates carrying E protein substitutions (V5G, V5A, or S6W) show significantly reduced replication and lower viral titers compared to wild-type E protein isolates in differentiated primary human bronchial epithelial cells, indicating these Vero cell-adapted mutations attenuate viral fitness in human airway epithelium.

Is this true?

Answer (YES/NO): YES